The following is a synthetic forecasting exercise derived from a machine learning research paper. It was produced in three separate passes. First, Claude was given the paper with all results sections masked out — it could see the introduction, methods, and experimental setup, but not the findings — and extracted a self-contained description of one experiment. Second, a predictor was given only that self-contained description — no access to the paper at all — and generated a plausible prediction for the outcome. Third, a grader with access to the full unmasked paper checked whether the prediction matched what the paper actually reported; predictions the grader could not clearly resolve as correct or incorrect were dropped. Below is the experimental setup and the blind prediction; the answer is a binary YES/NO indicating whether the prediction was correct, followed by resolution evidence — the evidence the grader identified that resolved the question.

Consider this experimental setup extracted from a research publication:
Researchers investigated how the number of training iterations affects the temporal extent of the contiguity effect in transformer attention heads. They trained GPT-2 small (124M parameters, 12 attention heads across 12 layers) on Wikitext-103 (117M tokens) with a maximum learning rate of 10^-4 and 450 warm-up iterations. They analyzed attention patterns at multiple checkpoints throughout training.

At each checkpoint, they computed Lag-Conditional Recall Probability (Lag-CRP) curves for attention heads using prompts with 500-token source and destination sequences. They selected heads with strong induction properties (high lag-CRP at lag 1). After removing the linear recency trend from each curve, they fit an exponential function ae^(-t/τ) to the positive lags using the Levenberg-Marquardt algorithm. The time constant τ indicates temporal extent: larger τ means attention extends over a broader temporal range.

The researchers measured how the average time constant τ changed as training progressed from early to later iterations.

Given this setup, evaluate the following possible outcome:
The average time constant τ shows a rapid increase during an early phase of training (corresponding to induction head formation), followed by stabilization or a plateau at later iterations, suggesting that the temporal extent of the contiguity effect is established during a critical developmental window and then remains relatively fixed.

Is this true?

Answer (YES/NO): NO